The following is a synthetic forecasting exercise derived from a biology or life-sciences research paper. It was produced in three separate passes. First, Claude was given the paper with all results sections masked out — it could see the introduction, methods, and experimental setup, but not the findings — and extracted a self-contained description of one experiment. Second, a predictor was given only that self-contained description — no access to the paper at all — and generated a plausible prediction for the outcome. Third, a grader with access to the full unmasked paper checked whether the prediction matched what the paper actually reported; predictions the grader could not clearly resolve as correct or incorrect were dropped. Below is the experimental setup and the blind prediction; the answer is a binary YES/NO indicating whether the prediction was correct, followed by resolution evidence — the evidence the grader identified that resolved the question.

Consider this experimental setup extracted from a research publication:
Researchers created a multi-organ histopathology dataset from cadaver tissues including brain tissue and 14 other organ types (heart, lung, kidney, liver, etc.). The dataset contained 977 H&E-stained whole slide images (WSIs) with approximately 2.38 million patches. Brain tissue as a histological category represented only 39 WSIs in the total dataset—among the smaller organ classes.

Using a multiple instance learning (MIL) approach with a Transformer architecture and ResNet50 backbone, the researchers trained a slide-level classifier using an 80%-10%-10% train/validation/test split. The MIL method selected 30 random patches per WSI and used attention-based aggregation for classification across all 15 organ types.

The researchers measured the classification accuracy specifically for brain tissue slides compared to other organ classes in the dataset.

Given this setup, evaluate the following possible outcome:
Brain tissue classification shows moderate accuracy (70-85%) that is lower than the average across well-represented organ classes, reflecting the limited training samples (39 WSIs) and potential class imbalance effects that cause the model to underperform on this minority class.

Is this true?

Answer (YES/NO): NO